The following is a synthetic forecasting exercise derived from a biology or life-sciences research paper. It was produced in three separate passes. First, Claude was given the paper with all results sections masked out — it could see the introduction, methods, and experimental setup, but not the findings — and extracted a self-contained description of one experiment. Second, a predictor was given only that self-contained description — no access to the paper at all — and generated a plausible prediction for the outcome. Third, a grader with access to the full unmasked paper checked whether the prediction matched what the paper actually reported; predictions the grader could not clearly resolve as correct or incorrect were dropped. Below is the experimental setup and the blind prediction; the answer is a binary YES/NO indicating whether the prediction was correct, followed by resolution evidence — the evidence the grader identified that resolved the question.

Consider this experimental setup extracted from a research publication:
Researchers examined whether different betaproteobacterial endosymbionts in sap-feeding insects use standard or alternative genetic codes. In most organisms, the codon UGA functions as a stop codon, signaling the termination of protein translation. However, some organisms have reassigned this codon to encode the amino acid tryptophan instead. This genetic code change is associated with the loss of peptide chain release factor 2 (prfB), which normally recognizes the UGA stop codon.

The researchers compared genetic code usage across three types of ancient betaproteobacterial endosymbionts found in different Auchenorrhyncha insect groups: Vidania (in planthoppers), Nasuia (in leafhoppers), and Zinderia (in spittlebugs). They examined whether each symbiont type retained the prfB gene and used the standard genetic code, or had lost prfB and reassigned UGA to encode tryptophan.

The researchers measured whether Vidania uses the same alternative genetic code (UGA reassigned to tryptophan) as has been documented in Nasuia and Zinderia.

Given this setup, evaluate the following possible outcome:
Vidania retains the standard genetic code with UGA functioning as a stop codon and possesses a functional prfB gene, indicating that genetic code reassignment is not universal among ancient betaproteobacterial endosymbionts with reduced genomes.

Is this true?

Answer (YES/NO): YES